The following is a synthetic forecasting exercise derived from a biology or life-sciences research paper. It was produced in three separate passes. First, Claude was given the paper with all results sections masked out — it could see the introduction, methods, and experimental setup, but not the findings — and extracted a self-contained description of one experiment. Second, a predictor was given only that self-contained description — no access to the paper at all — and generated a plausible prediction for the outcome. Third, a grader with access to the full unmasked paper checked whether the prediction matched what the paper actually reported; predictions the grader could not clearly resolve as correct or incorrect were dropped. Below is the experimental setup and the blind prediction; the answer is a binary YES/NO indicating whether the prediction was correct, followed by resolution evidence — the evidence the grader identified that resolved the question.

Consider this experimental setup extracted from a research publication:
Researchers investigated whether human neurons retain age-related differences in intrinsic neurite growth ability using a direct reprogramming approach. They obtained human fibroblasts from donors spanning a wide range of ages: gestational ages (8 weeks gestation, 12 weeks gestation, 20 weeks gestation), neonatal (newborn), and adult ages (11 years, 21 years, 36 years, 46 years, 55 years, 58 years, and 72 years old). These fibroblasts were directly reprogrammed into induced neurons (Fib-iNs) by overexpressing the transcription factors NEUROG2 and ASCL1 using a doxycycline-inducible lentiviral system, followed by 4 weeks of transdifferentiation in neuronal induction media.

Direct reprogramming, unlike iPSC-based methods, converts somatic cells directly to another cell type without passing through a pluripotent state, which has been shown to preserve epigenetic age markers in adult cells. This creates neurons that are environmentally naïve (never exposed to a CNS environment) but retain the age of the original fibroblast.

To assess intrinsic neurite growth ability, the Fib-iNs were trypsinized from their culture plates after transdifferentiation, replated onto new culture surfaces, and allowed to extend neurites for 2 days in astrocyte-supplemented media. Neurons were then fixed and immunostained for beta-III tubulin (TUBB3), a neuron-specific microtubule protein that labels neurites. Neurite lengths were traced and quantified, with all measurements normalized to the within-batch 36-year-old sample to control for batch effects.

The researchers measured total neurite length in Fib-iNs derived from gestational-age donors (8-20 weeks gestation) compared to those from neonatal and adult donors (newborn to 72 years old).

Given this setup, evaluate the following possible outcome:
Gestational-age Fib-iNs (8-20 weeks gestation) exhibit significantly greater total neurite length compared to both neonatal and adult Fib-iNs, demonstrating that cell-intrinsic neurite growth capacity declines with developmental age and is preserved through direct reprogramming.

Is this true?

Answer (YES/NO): NO